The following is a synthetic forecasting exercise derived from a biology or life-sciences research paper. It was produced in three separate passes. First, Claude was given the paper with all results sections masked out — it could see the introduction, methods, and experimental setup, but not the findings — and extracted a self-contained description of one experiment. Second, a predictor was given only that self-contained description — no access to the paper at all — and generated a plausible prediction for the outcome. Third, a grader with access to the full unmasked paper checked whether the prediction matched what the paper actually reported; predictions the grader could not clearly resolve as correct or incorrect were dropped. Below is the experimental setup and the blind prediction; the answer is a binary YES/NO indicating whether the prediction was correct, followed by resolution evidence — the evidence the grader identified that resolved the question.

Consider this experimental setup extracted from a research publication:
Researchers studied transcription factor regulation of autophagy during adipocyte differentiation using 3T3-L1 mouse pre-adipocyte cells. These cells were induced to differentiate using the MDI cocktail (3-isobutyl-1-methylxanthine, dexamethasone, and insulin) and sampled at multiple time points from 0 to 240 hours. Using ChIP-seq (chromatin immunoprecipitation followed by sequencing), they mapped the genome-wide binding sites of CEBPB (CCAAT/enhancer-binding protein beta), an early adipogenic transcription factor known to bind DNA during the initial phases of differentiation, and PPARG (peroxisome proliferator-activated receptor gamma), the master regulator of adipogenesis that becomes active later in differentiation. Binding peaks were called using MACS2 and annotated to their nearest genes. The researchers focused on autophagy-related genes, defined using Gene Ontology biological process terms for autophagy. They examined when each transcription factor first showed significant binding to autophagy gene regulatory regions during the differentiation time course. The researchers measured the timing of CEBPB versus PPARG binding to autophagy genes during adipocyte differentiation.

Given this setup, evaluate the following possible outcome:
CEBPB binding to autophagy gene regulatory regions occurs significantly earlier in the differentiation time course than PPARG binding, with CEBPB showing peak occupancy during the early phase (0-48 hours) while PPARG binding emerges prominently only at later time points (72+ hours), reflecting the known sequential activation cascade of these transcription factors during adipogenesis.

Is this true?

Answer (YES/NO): YES